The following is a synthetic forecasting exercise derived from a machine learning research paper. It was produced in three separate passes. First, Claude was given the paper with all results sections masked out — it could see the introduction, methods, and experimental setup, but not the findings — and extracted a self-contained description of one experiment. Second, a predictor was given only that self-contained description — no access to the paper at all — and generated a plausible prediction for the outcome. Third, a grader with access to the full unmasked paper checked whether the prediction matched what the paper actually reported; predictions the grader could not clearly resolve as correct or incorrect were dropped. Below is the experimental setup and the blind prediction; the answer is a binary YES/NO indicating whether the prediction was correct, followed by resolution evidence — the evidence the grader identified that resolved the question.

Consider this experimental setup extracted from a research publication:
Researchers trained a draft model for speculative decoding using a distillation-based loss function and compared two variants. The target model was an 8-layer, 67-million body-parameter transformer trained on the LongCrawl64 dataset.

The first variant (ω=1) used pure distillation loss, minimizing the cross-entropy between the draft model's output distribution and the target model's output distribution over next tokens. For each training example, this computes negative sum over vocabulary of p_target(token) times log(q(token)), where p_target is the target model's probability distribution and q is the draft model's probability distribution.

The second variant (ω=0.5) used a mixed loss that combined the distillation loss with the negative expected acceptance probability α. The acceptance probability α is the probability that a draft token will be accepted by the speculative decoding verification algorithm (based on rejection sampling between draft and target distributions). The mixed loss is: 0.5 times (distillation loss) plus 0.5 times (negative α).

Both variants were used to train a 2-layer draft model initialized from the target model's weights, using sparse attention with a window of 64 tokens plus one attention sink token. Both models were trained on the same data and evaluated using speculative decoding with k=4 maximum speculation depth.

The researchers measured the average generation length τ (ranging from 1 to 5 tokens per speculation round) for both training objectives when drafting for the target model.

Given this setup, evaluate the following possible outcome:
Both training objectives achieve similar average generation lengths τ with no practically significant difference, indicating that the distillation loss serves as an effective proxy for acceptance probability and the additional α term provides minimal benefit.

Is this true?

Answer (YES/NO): NO